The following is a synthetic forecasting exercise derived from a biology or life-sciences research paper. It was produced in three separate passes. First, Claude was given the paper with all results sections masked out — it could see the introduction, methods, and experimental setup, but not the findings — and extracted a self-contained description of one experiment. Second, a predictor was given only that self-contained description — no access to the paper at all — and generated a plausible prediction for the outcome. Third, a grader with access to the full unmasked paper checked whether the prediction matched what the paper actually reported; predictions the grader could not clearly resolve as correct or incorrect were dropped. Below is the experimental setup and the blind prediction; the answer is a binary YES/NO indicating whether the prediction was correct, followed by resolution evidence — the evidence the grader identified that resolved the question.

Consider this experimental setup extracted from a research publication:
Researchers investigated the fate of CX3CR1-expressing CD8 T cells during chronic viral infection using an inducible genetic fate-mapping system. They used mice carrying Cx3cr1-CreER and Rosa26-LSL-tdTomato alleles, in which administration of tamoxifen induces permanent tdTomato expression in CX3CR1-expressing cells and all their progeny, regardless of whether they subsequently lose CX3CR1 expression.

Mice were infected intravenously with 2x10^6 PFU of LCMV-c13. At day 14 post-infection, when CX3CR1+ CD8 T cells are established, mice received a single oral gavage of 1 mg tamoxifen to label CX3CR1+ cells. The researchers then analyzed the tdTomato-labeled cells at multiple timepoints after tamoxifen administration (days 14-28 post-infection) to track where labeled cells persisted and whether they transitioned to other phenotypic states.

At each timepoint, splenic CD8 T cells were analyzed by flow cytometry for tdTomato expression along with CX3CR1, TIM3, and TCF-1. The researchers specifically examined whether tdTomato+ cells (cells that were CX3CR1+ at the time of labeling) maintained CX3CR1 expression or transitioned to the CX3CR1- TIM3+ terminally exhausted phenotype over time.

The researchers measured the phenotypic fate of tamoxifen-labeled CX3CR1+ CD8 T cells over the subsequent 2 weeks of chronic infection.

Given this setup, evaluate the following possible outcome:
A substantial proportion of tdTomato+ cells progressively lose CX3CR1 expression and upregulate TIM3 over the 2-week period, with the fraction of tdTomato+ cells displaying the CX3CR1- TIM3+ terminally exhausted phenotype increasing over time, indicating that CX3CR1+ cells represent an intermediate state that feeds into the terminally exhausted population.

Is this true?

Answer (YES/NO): NO